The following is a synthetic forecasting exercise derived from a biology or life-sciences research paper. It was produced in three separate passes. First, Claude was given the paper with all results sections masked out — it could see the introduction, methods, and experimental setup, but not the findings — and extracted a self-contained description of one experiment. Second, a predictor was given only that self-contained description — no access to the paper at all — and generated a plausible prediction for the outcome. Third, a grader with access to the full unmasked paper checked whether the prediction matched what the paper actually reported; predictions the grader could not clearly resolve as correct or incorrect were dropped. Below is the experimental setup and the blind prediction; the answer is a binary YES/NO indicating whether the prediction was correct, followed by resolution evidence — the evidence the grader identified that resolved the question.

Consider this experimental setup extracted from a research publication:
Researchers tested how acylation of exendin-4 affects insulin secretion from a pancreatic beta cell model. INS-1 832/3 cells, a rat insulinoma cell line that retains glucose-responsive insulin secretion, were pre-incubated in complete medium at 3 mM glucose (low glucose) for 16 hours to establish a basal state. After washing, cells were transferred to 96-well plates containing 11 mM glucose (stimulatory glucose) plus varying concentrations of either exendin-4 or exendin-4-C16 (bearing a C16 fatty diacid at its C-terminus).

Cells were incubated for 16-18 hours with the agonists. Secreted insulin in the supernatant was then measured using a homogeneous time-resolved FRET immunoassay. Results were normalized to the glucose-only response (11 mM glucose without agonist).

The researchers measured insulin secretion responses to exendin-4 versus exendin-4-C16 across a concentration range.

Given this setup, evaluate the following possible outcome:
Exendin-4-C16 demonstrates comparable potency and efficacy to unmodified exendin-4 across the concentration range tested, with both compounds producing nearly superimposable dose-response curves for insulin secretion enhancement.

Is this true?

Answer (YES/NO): NO